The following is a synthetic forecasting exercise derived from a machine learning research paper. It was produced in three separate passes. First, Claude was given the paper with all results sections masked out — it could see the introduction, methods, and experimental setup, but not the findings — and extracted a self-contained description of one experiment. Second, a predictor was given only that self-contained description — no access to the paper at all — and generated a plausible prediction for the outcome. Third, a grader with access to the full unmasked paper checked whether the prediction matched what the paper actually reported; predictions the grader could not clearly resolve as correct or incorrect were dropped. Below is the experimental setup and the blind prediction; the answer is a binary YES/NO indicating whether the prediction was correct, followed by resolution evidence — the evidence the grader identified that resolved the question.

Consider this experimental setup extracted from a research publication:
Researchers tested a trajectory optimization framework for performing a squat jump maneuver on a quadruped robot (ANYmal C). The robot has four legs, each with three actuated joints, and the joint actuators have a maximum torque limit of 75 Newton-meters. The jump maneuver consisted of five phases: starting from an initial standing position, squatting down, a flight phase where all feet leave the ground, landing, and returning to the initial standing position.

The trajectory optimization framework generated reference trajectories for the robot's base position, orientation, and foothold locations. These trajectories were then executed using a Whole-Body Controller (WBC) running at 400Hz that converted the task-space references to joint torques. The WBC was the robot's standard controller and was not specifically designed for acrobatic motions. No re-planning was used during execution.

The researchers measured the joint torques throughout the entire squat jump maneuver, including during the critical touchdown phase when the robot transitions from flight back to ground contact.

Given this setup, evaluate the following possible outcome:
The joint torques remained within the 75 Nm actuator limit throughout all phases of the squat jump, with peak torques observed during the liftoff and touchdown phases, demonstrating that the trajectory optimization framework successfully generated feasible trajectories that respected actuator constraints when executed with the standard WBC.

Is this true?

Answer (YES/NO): YES